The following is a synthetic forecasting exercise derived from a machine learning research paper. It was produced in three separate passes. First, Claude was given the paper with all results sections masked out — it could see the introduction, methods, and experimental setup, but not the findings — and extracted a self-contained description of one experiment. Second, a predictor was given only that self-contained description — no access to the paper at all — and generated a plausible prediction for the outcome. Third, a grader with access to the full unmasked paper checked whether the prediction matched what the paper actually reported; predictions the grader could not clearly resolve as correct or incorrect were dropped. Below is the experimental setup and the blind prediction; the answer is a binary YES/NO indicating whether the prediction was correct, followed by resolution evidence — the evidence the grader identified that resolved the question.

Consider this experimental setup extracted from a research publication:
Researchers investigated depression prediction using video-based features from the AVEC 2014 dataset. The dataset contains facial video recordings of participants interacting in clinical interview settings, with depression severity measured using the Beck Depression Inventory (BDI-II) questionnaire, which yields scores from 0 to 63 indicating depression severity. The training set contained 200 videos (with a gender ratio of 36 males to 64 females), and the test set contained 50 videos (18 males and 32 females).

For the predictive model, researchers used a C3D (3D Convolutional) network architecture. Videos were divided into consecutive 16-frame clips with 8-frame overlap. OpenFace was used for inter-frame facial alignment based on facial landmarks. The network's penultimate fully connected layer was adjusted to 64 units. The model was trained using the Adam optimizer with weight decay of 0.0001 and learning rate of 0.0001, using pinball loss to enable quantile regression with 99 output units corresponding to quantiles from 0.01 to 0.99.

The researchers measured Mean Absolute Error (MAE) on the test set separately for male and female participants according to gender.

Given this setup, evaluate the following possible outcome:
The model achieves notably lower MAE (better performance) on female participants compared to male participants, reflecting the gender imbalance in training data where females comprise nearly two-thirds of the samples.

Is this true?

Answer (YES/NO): YES